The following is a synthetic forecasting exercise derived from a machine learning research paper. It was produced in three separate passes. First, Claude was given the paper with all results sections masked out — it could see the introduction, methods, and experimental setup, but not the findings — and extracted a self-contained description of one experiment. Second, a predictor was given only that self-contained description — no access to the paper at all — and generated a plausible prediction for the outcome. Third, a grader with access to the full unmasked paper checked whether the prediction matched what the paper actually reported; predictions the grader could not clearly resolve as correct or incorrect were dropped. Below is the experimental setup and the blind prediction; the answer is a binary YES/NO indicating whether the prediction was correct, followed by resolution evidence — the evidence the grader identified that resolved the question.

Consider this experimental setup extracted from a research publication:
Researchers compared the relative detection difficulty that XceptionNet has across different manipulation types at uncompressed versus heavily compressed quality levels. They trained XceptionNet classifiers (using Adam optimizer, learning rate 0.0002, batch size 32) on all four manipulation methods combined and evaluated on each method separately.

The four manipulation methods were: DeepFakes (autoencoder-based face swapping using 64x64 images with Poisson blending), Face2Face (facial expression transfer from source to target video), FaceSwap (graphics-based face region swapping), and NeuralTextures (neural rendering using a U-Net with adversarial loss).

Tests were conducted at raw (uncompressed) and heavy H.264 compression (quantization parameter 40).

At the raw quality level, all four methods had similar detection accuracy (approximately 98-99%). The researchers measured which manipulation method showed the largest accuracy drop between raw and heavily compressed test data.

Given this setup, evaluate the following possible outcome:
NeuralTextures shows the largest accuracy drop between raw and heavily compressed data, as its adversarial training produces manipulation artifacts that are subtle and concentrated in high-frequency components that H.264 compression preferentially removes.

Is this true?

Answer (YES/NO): YES